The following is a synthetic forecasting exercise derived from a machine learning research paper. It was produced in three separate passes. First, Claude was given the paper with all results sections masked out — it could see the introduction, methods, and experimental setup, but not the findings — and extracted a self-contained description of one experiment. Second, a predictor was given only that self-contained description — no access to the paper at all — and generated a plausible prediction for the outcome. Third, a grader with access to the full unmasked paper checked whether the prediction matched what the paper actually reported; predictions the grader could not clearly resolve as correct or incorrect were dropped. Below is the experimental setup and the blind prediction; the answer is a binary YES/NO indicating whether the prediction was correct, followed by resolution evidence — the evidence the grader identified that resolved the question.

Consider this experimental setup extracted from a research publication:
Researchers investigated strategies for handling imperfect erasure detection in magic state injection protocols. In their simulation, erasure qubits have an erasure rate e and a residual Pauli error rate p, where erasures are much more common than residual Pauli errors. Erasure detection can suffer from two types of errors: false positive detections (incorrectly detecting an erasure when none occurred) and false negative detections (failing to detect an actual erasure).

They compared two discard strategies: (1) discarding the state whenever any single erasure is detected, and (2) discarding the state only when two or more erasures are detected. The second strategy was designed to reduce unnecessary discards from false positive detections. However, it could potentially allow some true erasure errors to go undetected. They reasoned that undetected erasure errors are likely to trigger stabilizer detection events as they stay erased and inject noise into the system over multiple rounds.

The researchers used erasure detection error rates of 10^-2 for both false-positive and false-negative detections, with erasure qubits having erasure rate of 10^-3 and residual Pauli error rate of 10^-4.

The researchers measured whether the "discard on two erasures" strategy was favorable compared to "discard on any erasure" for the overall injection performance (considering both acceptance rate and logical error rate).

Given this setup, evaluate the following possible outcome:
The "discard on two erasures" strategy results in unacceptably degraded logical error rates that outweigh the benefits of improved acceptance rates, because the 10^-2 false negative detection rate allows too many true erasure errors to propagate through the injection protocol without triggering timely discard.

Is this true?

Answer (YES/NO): NO